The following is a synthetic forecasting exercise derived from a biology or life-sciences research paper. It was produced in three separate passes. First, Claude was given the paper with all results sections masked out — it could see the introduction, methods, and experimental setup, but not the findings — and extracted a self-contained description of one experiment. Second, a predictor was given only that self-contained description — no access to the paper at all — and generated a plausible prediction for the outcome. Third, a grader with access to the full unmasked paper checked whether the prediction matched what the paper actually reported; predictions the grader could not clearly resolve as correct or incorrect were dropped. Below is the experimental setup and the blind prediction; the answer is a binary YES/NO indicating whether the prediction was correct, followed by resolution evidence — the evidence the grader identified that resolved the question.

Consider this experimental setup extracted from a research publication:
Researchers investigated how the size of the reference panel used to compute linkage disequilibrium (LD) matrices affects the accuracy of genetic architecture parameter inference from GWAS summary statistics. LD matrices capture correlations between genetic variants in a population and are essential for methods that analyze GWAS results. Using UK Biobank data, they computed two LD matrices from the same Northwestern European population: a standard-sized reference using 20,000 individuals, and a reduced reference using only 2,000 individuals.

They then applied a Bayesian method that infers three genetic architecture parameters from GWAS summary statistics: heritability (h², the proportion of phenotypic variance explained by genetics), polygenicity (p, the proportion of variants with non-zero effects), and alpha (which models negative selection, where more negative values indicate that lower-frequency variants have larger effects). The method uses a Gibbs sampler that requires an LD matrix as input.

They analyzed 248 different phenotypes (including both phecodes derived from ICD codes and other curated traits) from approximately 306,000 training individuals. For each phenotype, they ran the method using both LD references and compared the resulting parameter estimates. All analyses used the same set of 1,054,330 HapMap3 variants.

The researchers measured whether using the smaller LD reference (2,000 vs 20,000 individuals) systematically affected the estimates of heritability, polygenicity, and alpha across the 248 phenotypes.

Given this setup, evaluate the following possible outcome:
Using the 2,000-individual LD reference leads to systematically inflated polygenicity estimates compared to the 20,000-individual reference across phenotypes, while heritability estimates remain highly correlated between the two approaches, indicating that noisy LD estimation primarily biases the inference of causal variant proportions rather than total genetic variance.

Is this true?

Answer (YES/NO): NO